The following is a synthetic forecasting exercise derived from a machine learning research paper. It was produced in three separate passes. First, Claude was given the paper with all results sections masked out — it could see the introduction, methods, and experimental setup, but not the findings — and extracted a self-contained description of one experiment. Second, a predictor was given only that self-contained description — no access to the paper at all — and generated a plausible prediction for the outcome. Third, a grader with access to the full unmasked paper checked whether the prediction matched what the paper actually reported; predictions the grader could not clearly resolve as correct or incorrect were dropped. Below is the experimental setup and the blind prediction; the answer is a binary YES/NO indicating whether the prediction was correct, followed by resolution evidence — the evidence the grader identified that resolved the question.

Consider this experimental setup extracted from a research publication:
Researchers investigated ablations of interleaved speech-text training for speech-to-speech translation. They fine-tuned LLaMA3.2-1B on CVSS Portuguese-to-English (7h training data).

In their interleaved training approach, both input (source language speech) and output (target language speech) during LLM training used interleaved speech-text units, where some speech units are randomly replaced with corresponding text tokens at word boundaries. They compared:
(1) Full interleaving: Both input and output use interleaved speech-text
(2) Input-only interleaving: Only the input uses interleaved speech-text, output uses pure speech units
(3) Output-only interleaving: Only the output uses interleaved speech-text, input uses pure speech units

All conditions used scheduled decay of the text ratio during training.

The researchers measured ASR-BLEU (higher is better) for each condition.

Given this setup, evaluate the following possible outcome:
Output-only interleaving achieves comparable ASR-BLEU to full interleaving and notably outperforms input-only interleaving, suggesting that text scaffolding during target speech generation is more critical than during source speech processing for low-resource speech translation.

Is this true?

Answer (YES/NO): NO